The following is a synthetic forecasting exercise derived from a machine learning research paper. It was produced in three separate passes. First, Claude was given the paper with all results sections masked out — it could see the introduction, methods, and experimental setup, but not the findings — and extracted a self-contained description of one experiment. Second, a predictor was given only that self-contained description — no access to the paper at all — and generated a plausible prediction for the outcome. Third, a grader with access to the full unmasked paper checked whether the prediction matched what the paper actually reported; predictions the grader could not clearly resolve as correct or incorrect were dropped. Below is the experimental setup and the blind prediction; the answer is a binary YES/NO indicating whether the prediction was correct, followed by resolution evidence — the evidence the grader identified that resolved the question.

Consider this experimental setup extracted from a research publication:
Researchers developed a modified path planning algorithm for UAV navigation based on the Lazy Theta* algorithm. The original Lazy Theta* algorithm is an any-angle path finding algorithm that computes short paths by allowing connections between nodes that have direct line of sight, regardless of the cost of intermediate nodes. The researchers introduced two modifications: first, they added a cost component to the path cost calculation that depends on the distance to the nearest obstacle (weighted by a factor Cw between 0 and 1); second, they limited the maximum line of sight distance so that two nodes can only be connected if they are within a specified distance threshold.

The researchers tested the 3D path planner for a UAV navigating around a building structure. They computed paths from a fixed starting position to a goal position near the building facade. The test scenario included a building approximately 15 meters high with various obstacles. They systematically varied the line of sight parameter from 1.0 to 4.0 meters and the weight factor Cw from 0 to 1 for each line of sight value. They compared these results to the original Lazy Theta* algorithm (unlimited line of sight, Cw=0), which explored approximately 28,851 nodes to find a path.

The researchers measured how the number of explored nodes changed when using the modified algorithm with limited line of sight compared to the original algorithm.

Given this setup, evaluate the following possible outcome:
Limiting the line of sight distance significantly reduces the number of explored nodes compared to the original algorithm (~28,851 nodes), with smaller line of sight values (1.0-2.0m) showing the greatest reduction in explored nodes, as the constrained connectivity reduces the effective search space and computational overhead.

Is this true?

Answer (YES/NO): NO